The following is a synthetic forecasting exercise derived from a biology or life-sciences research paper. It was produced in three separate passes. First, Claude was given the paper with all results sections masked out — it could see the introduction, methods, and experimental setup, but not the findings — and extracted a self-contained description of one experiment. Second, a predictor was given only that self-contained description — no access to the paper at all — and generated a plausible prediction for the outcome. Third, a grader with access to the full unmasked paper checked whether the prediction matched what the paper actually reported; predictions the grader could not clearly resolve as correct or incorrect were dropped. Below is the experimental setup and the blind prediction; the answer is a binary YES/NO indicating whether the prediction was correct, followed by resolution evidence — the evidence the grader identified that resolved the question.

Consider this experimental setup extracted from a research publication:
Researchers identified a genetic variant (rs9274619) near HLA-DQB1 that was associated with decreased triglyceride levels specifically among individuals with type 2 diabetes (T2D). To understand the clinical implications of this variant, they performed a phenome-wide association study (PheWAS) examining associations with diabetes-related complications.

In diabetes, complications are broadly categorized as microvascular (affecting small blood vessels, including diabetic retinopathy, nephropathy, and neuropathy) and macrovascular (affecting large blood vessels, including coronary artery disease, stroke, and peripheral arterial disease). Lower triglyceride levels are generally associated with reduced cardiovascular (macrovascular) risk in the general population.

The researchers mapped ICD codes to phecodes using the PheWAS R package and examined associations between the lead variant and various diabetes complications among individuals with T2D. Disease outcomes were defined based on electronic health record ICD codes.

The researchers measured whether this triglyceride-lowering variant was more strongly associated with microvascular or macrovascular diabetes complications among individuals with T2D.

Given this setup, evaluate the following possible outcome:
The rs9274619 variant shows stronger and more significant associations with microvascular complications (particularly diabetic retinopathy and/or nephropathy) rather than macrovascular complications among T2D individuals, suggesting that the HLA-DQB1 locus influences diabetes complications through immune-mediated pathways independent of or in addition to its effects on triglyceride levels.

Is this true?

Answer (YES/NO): YES